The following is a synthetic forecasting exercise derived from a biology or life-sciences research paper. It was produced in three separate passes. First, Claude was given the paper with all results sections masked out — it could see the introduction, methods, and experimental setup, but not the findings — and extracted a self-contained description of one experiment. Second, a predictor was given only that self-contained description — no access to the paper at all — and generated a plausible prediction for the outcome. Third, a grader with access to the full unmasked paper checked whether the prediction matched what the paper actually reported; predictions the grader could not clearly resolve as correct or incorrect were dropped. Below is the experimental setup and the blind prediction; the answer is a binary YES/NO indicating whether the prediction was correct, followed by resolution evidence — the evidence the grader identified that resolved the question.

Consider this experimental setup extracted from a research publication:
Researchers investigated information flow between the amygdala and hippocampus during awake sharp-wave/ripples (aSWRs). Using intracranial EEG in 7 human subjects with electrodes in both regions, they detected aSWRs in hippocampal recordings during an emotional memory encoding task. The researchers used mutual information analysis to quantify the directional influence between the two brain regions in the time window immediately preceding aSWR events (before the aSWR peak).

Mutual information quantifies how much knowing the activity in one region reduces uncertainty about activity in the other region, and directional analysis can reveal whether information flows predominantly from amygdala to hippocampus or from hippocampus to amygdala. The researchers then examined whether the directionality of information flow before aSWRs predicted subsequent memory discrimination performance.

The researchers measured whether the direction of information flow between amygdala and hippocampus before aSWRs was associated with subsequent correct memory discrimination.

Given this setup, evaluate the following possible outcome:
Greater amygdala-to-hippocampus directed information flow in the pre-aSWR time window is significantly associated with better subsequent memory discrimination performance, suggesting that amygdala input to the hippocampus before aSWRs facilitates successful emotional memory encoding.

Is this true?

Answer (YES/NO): YES